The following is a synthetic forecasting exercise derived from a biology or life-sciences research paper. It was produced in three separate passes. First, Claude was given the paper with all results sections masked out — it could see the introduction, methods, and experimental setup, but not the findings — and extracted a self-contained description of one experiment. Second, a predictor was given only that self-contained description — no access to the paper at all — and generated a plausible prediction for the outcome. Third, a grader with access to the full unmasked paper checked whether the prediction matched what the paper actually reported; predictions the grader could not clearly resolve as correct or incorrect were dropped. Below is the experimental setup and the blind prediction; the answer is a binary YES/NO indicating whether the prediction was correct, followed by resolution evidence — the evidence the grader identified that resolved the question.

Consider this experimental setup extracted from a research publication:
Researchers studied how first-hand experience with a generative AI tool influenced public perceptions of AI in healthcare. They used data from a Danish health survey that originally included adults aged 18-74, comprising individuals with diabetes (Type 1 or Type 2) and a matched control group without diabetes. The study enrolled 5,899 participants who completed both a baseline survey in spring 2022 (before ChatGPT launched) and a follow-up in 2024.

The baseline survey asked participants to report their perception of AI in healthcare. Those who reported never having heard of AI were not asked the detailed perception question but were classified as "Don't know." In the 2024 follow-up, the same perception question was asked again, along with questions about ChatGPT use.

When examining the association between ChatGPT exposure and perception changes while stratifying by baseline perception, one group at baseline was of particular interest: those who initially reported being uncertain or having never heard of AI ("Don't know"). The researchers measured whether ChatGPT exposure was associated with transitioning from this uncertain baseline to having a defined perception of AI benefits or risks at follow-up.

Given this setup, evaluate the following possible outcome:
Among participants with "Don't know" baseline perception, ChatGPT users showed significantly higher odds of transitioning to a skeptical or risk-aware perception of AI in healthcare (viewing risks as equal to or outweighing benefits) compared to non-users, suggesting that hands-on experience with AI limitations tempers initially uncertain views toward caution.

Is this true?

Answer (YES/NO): NO